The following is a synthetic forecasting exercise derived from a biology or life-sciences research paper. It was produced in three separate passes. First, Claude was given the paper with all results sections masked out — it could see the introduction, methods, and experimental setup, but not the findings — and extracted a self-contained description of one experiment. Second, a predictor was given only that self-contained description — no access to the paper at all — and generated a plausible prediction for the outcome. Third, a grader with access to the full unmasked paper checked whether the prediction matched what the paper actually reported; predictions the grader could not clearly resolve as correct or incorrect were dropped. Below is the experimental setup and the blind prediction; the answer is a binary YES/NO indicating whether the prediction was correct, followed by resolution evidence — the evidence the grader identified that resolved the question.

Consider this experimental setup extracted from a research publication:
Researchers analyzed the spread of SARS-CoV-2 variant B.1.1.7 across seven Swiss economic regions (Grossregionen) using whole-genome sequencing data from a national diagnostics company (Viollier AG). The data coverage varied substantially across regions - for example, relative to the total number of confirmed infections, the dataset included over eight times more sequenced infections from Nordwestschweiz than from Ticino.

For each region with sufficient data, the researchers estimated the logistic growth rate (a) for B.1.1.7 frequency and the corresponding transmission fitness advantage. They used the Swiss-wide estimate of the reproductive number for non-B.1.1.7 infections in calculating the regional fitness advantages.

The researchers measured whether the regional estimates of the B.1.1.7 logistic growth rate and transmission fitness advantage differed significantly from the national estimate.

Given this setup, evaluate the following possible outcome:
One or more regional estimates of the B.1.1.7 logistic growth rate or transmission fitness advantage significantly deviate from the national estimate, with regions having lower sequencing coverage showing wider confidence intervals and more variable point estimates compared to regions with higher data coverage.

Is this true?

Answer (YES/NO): NO